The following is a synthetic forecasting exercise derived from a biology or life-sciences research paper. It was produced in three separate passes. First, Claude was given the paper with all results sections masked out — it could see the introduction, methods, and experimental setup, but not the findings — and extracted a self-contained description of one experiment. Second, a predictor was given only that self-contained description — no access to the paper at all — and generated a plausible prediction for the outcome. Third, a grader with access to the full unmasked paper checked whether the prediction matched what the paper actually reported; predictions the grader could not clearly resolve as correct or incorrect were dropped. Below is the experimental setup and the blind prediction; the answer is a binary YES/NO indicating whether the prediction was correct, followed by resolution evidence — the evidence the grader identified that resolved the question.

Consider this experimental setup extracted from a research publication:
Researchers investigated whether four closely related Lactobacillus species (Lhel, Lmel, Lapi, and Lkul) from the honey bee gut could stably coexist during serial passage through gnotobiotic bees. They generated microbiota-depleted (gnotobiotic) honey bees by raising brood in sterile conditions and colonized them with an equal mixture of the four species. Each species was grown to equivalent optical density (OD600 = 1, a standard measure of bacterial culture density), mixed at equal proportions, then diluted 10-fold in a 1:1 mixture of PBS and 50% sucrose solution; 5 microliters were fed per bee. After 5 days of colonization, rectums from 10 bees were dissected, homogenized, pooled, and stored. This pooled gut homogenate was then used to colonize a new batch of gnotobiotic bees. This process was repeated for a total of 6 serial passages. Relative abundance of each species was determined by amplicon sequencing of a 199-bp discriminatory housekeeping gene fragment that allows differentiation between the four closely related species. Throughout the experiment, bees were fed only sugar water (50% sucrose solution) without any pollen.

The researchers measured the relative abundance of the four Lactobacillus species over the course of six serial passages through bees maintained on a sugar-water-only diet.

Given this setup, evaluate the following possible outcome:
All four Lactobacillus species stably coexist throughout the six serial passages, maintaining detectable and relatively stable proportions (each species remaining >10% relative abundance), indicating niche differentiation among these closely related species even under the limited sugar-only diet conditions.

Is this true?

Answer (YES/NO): NO